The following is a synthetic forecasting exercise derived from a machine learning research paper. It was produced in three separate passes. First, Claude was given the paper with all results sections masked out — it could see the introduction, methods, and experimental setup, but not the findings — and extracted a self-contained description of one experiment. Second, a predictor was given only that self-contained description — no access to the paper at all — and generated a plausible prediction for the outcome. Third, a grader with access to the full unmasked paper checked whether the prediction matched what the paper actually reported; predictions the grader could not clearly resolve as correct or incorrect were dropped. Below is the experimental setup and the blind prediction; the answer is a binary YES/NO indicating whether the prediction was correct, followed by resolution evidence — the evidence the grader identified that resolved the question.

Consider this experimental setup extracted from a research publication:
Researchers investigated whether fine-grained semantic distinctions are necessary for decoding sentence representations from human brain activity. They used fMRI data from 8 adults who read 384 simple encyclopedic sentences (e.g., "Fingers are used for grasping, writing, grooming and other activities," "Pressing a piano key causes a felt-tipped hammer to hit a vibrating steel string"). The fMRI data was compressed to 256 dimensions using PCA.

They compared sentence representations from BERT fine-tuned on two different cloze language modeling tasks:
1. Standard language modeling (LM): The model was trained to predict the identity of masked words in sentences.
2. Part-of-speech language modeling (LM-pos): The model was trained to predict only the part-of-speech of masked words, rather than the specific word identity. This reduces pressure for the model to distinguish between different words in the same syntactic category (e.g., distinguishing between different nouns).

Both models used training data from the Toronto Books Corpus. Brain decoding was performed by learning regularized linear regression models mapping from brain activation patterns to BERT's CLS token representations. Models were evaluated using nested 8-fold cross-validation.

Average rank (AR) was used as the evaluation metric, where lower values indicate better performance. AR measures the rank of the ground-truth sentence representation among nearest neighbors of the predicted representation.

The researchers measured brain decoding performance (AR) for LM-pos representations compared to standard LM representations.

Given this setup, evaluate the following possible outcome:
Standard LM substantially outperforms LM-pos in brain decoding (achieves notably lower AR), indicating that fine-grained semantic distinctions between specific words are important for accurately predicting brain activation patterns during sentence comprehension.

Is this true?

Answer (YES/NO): NO